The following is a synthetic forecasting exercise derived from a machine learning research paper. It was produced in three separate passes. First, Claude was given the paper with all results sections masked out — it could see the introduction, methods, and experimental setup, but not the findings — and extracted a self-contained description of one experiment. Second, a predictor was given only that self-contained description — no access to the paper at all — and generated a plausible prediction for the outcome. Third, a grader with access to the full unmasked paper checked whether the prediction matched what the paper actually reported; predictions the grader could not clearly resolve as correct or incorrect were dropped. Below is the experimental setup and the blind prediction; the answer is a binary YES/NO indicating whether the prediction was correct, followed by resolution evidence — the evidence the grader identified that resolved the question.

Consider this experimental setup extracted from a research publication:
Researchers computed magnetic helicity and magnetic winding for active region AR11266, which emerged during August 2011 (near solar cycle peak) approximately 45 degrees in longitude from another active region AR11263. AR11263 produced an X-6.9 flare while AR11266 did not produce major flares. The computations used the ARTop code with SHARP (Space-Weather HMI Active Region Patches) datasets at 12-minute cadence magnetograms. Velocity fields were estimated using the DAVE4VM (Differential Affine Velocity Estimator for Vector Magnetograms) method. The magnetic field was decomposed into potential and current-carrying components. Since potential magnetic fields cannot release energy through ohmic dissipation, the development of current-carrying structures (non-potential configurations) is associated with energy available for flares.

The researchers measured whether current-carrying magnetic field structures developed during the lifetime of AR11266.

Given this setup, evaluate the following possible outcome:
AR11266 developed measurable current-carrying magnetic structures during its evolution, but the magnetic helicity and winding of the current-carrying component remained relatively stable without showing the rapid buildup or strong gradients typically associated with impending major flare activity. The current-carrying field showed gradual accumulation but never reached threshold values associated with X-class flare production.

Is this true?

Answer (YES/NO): NO